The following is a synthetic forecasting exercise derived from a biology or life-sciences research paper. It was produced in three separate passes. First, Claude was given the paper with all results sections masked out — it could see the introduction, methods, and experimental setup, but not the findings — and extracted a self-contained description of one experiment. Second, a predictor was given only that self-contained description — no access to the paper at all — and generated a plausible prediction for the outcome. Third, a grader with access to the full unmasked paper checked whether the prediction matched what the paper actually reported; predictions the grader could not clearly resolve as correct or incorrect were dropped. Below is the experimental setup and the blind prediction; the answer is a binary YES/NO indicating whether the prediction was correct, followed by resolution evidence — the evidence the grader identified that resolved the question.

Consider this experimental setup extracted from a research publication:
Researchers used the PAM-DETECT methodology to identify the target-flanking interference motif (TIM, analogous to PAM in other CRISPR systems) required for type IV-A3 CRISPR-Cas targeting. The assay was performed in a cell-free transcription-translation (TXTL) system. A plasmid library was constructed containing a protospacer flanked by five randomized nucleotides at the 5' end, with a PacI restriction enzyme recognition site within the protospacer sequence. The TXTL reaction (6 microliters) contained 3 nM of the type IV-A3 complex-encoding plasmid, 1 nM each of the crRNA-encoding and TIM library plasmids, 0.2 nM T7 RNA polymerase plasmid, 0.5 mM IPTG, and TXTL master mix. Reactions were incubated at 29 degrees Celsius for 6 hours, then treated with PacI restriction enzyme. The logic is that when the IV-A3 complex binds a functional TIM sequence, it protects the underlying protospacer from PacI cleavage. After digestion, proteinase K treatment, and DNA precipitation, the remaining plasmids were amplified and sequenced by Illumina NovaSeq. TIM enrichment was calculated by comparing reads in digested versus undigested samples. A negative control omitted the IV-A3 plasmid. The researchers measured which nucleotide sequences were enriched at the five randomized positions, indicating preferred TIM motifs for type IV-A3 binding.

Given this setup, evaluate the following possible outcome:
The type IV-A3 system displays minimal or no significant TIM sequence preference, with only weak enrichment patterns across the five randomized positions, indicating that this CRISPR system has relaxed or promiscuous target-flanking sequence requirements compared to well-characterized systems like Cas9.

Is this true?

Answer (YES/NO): NO